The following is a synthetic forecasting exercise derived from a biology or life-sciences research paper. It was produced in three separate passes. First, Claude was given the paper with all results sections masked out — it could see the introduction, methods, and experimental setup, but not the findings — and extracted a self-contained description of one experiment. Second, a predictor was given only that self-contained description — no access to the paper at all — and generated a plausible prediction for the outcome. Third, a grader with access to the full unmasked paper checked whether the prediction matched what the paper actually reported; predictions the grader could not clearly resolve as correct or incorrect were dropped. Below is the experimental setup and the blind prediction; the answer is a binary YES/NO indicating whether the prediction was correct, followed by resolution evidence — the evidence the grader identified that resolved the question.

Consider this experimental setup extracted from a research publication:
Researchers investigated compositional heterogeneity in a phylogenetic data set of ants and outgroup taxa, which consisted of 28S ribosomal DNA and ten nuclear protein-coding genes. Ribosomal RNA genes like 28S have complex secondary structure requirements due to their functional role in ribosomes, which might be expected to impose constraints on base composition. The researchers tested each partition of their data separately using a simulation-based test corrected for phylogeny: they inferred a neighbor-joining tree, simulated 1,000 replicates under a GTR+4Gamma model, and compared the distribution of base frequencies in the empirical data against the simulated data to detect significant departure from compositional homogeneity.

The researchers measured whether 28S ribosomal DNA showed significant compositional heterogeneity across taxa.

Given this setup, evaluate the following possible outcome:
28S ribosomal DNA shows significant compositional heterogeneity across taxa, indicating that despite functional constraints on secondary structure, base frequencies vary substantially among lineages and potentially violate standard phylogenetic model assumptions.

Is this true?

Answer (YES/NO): YES